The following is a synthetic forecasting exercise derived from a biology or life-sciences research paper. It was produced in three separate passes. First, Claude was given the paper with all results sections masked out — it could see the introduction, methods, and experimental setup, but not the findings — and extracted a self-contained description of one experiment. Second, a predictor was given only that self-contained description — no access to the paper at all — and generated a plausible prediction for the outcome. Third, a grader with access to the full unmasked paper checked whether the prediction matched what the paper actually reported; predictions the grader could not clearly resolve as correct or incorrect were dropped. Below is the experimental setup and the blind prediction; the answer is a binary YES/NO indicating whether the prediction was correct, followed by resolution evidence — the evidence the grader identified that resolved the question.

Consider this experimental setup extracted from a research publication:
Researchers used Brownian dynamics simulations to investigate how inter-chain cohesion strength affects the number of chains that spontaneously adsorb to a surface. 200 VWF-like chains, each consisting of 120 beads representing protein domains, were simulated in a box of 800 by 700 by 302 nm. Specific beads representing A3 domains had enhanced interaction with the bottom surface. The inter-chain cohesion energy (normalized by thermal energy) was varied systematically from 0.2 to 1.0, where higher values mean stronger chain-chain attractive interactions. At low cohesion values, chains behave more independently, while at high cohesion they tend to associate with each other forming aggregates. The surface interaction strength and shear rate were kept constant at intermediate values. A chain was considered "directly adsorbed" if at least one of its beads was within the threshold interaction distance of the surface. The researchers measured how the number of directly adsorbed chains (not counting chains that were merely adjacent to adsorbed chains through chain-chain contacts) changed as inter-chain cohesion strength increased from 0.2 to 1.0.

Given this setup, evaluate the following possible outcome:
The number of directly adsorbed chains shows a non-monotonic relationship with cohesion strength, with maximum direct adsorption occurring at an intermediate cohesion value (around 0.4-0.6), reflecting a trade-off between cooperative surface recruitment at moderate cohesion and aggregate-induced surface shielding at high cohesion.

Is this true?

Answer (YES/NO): NO